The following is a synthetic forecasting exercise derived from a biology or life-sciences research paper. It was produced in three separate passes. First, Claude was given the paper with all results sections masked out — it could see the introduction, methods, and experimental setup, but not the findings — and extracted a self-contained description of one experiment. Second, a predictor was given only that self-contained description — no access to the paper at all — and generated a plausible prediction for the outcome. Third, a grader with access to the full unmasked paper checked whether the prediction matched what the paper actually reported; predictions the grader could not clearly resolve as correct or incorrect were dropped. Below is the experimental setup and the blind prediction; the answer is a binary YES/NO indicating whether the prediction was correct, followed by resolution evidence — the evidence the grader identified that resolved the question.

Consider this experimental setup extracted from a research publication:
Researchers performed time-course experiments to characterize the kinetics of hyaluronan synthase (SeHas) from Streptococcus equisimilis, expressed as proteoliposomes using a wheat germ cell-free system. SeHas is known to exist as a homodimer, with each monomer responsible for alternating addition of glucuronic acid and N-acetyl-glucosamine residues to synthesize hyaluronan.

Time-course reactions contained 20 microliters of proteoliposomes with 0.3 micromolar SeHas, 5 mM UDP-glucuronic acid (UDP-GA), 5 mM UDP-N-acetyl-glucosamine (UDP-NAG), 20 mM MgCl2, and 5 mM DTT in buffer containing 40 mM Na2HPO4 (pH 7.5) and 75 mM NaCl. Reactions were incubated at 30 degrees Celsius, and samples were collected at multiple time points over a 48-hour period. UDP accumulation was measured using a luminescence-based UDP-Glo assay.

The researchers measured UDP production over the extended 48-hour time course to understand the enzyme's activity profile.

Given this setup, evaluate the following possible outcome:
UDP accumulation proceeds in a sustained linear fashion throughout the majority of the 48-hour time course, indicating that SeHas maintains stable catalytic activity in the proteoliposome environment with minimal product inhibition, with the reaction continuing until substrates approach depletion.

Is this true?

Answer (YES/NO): NO